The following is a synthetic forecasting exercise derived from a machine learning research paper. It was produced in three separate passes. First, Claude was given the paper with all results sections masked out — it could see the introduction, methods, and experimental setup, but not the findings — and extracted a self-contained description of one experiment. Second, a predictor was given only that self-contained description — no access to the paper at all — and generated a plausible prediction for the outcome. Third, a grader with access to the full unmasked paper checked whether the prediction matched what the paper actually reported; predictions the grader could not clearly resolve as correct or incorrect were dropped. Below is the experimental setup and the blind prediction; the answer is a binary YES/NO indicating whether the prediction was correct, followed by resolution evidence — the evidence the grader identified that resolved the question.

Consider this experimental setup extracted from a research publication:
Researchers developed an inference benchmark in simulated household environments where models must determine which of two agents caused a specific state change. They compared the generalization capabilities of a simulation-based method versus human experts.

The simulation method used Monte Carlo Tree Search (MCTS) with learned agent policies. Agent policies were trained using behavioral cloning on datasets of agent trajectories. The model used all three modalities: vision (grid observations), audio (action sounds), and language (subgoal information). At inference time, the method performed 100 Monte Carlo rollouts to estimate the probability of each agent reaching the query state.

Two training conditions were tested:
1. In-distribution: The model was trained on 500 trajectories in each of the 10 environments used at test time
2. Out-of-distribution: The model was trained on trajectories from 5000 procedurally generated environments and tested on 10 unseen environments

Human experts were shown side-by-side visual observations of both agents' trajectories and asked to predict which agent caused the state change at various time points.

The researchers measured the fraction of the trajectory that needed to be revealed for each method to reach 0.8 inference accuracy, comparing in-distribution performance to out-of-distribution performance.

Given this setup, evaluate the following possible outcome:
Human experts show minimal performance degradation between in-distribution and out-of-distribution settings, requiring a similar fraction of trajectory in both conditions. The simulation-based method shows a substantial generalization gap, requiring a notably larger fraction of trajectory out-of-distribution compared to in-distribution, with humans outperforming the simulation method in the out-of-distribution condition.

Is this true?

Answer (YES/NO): YES